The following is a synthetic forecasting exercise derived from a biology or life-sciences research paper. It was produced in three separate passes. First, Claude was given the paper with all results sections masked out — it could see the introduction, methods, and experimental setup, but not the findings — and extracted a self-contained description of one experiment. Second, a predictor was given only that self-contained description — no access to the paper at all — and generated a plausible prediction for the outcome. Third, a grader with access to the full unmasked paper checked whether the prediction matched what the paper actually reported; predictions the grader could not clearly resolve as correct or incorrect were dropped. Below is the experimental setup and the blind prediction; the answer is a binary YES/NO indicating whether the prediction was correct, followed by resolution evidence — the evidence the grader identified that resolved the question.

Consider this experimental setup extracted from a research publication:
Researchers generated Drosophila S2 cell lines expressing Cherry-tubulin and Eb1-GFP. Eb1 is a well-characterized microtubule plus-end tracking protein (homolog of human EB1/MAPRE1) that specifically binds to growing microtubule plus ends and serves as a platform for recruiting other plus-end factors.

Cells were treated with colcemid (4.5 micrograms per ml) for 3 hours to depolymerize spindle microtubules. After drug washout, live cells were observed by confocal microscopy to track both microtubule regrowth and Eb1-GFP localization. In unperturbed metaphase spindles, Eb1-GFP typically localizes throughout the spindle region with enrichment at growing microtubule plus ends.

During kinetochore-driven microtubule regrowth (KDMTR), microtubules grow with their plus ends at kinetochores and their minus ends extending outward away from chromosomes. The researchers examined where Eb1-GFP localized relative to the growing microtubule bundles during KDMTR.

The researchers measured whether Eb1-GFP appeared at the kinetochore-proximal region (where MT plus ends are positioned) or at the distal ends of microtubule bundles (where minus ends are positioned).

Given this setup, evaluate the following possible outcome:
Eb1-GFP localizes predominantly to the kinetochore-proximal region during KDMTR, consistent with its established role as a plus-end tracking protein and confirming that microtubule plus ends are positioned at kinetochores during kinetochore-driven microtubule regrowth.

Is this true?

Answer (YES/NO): NO